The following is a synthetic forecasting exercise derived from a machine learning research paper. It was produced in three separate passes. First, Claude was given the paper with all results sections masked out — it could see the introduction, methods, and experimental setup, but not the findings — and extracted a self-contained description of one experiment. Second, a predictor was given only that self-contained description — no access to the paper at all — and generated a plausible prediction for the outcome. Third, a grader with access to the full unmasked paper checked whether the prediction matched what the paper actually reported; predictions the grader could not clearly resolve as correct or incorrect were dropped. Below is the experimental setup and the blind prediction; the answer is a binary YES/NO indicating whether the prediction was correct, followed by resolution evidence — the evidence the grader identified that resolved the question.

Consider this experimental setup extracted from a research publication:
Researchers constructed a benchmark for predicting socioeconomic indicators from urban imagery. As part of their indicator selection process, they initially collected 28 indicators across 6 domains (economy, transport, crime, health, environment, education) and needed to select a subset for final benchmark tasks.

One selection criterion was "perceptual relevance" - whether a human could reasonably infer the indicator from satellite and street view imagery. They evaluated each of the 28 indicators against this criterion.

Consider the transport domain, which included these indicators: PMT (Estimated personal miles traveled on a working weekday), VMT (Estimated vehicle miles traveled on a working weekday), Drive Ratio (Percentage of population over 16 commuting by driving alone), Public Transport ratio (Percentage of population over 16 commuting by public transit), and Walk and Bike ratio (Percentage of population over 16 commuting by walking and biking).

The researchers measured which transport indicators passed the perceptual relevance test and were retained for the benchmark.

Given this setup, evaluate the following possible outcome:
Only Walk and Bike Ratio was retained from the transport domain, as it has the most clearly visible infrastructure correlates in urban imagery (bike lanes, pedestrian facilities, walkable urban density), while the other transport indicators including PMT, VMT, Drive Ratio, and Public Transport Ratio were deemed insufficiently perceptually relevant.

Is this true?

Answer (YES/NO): NO